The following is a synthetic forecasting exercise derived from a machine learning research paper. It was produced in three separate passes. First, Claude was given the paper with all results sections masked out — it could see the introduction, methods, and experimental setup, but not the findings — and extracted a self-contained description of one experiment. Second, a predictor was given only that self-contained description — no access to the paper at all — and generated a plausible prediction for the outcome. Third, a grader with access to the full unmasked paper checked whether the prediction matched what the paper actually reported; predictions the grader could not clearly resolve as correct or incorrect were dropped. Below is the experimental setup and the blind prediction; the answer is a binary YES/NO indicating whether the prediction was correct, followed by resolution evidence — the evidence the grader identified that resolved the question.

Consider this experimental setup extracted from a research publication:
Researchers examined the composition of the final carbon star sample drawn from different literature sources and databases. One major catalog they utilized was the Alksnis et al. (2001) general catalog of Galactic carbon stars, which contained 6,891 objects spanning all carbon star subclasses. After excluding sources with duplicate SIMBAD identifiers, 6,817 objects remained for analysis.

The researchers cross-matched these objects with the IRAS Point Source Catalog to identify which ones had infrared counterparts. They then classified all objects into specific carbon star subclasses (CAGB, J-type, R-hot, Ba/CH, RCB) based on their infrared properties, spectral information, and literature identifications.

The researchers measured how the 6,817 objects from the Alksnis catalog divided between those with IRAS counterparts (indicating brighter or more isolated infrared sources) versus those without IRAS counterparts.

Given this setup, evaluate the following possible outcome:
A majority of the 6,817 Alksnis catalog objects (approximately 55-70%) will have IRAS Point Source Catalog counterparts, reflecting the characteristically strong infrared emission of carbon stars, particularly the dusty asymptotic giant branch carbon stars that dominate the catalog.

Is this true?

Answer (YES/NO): YES